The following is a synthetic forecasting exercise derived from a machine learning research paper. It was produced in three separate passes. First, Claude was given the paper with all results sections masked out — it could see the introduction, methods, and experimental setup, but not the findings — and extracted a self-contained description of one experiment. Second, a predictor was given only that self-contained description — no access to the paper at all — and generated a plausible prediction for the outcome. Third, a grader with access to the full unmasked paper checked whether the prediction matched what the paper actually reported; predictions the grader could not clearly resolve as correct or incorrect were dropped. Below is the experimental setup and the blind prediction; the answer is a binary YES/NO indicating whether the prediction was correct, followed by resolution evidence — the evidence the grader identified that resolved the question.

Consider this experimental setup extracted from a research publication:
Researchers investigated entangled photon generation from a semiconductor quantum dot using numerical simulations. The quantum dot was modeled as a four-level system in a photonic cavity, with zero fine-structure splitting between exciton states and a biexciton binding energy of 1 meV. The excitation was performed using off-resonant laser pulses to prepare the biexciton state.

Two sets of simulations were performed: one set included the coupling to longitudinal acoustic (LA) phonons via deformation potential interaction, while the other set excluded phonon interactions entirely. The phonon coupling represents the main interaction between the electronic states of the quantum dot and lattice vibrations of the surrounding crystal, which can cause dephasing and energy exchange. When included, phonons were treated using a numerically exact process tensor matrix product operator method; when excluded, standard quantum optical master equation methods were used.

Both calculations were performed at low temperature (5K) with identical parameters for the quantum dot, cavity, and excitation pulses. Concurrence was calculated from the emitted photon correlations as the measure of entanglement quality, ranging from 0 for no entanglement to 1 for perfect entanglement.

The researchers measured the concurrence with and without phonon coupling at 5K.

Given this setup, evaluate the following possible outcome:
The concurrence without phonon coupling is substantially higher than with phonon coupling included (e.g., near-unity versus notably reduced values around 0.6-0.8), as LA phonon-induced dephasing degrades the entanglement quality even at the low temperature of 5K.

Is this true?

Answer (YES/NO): NO